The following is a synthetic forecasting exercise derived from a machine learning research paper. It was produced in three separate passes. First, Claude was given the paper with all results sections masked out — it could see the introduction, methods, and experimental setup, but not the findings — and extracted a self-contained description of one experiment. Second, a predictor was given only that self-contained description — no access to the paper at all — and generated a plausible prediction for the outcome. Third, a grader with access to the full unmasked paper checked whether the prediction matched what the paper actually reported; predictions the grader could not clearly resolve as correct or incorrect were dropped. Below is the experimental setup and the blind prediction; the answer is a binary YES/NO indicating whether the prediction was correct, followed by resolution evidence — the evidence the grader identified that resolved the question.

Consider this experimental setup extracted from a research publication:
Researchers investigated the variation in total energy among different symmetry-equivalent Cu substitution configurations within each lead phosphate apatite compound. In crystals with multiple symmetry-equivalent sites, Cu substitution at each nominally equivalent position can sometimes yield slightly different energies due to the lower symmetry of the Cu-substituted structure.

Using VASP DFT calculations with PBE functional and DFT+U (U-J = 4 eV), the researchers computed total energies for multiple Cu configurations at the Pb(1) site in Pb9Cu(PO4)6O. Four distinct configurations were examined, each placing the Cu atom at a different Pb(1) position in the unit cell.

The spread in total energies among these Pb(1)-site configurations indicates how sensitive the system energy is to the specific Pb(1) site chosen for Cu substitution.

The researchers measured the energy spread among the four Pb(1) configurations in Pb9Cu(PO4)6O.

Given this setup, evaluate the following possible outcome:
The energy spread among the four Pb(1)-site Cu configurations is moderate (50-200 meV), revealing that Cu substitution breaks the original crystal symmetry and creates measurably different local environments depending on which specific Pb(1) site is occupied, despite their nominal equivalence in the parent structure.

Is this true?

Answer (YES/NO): NO